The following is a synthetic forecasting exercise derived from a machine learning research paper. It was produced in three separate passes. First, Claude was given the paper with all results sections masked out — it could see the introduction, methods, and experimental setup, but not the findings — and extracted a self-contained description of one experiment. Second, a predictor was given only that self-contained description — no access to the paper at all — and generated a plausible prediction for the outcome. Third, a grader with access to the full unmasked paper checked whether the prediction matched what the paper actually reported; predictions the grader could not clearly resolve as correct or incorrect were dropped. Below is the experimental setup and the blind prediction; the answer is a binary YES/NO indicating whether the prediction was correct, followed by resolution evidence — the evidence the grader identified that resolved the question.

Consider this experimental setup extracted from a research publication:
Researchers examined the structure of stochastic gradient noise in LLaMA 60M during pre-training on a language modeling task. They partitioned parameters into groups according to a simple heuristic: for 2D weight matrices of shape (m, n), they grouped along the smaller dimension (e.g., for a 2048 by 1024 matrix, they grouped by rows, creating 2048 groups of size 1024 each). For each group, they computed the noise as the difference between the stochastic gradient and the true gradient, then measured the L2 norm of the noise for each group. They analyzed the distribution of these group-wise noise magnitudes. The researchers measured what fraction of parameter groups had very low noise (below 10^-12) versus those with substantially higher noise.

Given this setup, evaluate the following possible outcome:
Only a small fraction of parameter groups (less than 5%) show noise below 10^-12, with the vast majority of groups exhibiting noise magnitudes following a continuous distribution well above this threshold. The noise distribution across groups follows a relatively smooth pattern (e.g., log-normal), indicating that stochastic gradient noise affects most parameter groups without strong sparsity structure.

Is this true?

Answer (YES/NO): NO